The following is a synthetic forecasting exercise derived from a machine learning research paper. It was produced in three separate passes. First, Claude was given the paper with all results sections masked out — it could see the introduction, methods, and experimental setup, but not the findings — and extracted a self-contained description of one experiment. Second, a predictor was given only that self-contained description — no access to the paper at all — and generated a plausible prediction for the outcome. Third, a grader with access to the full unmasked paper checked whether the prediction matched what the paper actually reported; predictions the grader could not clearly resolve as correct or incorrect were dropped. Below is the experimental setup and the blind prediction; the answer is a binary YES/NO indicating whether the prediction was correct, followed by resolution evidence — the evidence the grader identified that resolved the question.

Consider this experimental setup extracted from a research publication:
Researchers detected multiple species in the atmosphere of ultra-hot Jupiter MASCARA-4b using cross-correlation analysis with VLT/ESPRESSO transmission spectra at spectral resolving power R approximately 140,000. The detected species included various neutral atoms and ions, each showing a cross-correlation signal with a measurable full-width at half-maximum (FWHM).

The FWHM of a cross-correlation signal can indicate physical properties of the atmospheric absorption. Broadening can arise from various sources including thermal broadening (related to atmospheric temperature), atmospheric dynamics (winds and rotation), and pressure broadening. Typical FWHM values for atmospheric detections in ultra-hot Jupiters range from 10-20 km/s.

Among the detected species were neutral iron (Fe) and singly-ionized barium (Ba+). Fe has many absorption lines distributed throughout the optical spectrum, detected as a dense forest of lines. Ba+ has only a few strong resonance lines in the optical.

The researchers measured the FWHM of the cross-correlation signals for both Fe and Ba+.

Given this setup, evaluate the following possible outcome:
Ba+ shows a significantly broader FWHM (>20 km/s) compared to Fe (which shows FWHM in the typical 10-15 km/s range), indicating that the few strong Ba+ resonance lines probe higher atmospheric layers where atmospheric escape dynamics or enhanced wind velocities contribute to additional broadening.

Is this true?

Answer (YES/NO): YES